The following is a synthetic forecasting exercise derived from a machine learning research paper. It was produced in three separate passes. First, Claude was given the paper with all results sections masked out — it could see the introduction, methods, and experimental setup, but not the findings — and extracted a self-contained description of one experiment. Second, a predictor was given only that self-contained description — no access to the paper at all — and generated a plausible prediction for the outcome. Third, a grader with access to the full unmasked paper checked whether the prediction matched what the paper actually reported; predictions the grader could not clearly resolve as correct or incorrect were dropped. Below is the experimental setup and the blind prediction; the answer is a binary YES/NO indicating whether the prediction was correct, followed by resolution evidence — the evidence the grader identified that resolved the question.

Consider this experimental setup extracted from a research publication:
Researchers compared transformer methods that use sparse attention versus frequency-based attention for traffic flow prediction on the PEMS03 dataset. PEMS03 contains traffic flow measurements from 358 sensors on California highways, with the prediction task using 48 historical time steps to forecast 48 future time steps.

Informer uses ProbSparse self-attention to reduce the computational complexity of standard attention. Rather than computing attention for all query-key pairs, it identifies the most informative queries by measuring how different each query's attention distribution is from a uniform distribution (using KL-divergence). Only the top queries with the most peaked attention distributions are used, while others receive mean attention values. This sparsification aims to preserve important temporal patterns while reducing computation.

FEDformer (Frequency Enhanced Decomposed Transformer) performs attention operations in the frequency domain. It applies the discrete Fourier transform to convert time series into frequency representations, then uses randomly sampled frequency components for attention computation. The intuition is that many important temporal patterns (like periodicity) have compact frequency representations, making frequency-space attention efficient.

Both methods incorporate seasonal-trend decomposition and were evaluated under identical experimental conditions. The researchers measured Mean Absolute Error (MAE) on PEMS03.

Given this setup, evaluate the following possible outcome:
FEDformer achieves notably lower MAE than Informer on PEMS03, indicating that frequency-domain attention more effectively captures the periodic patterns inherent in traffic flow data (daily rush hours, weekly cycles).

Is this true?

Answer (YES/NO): NO